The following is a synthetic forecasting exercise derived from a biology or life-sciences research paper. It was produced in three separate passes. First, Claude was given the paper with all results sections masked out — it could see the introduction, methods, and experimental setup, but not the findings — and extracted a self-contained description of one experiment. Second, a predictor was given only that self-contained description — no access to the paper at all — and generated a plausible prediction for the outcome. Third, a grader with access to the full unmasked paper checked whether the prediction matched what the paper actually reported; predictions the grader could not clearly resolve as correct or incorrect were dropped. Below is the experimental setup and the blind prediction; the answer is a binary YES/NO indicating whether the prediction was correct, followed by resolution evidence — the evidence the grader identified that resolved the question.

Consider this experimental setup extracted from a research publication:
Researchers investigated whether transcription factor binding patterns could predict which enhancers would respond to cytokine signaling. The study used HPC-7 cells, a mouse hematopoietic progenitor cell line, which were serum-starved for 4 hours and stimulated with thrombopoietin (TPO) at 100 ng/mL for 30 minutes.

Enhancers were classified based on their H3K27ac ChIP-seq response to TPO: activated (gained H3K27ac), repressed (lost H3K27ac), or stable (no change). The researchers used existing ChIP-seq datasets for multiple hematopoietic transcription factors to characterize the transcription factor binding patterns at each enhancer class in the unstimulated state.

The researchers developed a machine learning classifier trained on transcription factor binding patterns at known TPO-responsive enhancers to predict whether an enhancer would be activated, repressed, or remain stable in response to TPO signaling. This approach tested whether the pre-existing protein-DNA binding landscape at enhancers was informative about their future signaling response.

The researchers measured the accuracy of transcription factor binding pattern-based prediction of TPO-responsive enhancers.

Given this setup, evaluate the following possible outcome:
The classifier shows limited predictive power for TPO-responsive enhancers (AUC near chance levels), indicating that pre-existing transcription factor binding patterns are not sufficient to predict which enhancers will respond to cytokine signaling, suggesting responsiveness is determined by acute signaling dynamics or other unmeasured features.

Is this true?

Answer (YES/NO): NO